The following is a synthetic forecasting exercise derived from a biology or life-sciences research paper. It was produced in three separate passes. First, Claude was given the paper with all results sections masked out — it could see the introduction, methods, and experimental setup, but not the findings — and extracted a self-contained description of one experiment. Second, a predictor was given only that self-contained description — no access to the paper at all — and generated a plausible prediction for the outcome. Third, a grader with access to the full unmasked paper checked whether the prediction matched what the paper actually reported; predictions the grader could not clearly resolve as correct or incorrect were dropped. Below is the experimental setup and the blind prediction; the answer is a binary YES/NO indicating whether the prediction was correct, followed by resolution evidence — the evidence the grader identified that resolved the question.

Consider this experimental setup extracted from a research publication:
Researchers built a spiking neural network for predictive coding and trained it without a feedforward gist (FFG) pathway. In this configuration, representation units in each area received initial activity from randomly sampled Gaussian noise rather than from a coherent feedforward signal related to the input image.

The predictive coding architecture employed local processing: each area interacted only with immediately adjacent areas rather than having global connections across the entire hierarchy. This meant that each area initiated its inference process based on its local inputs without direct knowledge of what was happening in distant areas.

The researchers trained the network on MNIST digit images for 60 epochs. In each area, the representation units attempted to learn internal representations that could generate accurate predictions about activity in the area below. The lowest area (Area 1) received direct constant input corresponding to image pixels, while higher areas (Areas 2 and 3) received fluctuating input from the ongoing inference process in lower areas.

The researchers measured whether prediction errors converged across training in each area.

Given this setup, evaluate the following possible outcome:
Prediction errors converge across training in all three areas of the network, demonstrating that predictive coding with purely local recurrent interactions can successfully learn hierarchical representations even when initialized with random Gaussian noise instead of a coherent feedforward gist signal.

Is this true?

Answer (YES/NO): NO